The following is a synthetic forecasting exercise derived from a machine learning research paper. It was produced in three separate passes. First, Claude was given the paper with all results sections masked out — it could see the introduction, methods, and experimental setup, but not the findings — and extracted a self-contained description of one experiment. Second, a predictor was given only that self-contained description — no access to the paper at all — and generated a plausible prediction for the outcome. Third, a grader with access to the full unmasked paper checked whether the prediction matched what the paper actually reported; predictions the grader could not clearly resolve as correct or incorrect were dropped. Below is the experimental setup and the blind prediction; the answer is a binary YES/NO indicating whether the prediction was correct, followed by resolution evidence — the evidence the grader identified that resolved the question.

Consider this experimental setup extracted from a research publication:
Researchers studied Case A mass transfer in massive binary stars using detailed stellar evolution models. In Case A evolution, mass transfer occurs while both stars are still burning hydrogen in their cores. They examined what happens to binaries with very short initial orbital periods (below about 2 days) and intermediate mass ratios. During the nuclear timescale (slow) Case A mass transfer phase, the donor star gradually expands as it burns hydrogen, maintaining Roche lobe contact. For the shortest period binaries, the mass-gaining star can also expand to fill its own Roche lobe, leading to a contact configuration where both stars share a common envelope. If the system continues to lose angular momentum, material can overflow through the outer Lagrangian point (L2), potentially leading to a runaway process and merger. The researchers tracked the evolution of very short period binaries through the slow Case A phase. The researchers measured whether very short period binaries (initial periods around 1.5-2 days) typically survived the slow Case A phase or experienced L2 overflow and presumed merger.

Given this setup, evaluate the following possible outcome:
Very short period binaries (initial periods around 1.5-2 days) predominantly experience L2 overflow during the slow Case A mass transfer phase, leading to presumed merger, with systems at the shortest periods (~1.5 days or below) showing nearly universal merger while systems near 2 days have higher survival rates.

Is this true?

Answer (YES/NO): YES